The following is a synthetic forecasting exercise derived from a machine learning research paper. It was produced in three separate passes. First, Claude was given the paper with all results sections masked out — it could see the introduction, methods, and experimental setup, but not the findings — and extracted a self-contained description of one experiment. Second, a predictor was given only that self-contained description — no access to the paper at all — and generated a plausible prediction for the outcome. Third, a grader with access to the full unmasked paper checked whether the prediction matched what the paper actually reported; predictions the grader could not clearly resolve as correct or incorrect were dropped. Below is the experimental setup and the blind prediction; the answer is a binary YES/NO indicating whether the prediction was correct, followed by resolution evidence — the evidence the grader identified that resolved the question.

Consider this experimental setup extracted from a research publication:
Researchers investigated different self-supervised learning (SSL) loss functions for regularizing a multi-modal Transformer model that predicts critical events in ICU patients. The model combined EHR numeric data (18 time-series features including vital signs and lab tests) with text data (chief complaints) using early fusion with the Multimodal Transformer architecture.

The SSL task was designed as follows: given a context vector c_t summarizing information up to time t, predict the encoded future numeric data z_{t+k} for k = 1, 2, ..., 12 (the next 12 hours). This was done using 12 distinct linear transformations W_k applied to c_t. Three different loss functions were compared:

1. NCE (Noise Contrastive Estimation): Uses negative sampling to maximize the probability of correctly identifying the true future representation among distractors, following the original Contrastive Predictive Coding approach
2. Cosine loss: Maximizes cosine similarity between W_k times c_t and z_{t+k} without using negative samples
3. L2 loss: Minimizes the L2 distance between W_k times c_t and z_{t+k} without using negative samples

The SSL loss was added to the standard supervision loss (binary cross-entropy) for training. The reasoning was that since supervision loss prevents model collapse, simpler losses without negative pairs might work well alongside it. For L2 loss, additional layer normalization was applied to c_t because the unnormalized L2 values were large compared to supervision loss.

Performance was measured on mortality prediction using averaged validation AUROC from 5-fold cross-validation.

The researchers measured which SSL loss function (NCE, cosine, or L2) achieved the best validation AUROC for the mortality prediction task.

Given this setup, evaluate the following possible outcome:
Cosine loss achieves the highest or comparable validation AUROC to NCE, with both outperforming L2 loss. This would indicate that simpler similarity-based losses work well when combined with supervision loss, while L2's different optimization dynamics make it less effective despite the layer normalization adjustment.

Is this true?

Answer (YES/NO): NO